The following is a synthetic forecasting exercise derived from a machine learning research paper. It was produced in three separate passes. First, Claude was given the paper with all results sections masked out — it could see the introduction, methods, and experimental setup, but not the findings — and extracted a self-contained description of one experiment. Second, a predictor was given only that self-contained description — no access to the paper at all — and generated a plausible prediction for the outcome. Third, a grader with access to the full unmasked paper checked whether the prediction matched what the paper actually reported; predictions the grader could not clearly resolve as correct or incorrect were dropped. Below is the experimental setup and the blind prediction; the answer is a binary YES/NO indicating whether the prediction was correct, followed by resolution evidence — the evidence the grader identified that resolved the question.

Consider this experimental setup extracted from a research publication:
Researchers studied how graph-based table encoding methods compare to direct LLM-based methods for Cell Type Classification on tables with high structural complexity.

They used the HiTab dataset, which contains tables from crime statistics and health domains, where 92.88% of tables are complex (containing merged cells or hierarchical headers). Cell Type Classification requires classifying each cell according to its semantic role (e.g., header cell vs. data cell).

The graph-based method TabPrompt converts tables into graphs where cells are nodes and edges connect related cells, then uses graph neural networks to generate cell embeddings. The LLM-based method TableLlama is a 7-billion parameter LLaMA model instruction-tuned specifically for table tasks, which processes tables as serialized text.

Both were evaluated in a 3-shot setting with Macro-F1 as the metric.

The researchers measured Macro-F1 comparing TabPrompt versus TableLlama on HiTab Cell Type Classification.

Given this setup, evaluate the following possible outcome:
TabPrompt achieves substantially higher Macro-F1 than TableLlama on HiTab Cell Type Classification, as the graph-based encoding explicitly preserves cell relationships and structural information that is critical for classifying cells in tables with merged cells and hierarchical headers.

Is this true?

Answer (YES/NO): YES